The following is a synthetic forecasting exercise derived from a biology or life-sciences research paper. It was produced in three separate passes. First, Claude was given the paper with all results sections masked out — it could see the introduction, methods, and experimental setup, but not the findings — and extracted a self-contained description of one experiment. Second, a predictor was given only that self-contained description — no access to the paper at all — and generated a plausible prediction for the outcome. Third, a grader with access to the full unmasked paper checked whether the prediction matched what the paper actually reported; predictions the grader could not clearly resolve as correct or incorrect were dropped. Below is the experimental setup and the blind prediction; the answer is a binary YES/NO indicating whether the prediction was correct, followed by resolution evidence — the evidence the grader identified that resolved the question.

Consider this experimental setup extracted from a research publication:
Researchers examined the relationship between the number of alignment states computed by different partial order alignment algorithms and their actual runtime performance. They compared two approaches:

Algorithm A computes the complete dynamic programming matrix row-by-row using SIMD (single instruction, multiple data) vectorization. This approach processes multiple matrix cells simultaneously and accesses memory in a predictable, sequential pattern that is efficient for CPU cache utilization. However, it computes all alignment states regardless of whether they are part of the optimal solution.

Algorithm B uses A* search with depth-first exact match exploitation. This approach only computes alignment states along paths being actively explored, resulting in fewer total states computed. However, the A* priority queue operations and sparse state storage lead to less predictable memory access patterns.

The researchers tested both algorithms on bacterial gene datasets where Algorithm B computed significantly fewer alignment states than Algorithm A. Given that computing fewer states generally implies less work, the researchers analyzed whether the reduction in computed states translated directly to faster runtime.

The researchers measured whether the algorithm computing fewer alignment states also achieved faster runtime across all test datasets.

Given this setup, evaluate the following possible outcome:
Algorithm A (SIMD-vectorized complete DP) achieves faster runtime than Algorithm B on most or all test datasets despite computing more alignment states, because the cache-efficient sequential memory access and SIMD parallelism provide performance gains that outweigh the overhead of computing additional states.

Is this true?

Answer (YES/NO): NO